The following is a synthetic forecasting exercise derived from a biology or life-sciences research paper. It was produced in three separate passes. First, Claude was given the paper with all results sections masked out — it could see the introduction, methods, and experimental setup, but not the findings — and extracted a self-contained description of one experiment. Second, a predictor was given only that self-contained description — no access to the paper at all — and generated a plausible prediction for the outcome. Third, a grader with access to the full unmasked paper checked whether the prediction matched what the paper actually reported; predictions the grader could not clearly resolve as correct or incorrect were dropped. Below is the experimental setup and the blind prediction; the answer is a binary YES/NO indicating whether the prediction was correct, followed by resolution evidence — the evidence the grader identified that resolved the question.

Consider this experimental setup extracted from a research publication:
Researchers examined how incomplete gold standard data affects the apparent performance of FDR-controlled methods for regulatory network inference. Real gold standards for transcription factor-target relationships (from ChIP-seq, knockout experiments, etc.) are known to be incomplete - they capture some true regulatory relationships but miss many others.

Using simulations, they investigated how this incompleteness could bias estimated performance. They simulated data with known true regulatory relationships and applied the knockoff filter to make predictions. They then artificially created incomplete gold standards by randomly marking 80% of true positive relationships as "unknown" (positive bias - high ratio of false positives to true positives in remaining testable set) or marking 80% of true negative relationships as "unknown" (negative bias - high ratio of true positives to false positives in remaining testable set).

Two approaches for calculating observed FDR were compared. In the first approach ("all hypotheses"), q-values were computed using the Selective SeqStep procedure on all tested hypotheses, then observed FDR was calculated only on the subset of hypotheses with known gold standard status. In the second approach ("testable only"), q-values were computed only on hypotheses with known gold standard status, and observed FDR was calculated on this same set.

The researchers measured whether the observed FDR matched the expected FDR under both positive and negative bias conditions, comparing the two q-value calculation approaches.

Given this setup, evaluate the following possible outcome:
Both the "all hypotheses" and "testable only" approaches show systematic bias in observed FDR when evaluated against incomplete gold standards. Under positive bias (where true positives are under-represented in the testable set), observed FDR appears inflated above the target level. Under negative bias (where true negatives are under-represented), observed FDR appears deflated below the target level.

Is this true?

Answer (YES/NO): NO